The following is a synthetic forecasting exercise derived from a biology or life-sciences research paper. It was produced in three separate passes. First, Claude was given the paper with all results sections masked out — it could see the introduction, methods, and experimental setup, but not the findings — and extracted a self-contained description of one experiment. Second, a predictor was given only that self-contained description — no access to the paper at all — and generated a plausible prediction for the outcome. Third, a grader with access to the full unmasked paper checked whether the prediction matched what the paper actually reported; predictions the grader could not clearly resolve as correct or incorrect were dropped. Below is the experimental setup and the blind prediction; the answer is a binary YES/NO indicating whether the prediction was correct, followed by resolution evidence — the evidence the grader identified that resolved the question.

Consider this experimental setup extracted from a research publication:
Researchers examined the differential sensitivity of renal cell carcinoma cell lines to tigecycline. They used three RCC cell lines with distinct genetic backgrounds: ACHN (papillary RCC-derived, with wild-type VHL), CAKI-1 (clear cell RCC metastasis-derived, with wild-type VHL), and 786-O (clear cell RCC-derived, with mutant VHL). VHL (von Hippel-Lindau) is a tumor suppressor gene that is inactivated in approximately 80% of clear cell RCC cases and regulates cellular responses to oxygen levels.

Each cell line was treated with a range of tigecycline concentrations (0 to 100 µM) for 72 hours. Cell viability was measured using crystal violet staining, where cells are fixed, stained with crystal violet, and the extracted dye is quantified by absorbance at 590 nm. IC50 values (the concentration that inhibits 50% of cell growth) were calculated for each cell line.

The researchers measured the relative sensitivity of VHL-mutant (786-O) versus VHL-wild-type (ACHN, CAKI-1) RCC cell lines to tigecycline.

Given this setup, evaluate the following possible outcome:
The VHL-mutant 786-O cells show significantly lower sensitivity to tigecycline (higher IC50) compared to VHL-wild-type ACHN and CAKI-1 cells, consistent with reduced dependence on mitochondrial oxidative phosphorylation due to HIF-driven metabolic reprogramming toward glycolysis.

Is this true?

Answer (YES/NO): NO